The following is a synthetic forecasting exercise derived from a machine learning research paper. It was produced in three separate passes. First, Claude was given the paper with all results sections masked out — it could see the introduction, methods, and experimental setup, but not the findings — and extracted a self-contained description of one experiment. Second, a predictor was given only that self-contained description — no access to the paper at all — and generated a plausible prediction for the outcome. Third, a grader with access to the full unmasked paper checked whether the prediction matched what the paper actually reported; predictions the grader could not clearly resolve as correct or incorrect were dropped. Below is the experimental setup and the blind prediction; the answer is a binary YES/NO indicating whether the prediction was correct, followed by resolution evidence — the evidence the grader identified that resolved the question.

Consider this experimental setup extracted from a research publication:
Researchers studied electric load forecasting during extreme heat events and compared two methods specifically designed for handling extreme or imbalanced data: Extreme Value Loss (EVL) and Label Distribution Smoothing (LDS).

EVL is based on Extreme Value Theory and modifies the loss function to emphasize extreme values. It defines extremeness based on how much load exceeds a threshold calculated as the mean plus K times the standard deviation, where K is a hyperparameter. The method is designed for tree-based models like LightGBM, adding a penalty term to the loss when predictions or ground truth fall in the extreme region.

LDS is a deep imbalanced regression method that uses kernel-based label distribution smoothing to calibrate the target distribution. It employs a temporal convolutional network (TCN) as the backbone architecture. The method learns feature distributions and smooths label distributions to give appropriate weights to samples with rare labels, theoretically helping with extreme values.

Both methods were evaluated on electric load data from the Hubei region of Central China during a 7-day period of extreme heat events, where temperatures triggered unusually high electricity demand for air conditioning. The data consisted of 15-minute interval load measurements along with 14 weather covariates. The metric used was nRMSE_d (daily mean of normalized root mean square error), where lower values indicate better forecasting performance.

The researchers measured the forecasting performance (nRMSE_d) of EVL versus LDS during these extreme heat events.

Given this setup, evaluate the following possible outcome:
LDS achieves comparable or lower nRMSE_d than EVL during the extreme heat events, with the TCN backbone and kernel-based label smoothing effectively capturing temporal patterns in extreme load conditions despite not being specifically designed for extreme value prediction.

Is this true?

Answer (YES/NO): YES